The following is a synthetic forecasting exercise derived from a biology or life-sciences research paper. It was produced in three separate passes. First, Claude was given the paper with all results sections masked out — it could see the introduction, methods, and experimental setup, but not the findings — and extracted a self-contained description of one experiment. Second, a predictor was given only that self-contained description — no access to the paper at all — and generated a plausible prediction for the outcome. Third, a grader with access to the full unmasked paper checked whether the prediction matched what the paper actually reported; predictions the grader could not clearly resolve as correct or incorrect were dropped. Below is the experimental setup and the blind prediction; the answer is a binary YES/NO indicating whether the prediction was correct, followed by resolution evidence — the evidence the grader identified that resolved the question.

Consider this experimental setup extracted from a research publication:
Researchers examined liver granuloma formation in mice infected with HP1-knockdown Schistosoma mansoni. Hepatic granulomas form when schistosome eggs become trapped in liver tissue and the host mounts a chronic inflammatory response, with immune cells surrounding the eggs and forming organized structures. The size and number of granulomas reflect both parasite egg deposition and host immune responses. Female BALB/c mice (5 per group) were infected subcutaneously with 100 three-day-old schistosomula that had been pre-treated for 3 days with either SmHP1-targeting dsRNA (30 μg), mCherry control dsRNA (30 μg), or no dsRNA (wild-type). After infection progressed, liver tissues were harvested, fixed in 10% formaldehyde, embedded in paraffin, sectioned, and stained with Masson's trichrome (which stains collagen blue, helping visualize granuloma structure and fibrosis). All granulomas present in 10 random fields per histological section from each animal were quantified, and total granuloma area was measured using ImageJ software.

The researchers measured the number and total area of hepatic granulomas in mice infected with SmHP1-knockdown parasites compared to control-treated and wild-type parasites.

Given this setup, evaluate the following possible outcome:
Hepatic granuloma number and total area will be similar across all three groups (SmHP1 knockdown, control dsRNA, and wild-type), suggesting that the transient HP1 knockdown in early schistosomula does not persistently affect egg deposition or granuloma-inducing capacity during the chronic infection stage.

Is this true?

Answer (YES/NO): NO